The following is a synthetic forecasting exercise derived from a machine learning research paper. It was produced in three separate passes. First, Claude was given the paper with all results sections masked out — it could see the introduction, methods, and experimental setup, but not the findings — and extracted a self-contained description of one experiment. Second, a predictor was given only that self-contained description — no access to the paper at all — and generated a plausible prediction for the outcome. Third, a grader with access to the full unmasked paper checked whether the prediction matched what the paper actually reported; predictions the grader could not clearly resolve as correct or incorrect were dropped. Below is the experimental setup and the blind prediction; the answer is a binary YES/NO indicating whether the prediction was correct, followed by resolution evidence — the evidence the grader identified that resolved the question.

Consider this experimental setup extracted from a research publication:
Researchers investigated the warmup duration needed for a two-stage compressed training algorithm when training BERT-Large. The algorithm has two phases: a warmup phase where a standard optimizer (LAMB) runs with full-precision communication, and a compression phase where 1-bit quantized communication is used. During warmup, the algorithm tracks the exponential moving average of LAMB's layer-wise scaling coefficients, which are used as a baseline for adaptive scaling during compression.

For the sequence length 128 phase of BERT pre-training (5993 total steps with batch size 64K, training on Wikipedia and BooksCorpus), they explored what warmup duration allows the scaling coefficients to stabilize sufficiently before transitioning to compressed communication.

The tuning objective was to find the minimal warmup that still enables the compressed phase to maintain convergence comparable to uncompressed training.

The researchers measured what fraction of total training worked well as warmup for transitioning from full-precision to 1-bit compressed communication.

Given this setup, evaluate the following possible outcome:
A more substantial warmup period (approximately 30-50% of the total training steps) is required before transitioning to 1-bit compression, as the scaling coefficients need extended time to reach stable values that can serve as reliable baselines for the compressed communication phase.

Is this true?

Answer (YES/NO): NO